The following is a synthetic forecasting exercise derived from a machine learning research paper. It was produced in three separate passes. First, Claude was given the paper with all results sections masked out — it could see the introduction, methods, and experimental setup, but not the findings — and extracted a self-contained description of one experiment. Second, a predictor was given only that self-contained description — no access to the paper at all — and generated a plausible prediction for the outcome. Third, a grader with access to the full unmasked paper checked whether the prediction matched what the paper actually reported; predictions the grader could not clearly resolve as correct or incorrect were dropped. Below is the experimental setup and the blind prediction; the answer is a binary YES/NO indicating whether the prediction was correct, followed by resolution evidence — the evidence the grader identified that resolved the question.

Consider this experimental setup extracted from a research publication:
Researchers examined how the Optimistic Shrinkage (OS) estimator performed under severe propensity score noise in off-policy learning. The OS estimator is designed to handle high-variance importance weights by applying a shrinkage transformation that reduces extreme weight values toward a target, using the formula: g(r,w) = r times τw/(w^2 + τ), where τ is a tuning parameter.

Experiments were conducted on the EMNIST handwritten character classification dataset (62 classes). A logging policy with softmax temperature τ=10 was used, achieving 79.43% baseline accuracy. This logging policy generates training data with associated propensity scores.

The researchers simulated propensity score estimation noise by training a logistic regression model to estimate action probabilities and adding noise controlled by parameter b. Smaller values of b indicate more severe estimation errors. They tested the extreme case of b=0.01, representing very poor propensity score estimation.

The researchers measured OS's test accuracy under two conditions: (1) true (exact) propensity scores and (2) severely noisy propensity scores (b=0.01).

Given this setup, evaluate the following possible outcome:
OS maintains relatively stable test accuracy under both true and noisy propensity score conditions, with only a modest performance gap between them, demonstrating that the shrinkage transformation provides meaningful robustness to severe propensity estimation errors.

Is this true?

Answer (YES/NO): NO